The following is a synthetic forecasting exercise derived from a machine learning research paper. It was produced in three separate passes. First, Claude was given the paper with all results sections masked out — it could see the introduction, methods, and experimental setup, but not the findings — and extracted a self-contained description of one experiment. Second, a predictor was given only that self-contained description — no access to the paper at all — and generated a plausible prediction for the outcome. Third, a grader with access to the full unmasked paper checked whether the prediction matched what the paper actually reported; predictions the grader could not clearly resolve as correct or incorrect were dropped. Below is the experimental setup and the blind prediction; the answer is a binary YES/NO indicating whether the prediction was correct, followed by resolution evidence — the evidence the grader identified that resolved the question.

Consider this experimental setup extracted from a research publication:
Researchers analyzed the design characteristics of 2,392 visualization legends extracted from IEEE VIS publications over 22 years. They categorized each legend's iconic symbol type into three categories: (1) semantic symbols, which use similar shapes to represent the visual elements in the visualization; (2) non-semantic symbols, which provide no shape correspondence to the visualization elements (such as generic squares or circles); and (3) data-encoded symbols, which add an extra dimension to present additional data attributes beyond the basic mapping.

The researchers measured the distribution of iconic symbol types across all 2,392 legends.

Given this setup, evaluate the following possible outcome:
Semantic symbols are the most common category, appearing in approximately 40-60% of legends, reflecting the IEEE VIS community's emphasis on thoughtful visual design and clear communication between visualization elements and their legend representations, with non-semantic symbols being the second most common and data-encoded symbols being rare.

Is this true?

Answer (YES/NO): NO